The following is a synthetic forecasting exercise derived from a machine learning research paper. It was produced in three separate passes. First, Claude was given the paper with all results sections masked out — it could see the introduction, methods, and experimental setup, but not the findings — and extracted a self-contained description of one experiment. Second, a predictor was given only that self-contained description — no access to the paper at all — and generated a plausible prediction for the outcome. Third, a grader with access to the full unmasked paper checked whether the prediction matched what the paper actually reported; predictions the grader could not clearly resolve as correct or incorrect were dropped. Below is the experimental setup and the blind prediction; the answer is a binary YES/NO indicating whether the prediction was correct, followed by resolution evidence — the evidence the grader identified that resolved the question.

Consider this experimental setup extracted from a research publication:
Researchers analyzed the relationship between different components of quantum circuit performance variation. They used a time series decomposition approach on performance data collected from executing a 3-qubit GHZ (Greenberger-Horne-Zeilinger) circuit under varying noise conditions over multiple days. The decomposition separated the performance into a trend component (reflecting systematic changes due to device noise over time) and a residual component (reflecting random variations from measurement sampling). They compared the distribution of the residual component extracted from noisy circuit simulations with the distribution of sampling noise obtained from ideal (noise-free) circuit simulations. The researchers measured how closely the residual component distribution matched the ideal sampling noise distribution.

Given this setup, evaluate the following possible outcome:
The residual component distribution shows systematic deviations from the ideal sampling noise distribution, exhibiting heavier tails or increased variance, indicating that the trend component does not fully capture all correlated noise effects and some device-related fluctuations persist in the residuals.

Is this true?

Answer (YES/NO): NO